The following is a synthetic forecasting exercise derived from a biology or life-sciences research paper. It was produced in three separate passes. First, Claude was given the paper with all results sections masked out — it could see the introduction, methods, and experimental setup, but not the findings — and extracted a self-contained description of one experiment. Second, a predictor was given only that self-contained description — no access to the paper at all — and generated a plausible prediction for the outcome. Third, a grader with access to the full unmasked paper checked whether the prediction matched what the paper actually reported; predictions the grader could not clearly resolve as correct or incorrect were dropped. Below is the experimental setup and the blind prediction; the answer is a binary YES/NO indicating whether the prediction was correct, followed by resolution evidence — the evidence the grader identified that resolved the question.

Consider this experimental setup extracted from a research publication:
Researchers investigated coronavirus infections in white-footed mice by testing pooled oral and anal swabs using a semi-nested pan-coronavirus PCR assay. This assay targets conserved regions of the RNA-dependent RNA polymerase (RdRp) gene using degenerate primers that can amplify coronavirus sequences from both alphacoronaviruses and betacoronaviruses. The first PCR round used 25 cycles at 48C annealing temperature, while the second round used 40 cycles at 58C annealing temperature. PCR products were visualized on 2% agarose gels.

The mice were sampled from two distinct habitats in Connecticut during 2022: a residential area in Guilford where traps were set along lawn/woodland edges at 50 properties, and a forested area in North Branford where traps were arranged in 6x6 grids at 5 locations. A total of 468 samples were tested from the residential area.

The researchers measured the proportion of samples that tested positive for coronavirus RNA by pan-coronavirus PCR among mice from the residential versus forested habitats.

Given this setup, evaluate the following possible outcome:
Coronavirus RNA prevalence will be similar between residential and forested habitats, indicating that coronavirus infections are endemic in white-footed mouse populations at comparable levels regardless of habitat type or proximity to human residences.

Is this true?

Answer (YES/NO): NO